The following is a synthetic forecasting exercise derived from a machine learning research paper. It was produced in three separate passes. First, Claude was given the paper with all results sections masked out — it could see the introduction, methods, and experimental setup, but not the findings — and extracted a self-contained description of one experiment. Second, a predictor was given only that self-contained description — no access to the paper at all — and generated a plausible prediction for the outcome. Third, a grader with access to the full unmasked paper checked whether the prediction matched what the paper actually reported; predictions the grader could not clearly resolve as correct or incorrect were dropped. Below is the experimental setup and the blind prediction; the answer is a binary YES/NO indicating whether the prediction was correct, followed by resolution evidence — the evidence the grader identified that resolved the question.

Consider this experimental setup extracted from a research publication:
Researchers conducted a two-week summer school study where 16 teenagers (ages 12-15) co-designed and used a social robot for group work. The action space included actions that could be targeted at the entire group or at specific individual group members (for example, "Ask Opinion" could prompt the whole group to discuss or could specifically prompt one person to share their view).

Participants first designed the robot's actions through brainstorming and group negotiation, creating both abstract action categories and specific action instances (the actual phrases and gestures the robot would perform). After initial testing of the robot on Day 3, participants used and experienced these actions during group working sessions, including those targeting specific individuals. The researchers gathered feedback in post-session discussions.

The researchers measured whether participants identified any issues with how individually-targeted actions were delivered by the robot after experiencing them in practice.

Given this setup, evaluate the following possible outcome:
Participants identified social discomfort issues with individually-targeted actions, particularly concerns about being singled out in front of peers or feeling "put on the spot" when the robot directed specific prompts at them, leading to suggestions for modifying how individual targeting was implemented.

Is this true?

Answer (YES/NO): NO